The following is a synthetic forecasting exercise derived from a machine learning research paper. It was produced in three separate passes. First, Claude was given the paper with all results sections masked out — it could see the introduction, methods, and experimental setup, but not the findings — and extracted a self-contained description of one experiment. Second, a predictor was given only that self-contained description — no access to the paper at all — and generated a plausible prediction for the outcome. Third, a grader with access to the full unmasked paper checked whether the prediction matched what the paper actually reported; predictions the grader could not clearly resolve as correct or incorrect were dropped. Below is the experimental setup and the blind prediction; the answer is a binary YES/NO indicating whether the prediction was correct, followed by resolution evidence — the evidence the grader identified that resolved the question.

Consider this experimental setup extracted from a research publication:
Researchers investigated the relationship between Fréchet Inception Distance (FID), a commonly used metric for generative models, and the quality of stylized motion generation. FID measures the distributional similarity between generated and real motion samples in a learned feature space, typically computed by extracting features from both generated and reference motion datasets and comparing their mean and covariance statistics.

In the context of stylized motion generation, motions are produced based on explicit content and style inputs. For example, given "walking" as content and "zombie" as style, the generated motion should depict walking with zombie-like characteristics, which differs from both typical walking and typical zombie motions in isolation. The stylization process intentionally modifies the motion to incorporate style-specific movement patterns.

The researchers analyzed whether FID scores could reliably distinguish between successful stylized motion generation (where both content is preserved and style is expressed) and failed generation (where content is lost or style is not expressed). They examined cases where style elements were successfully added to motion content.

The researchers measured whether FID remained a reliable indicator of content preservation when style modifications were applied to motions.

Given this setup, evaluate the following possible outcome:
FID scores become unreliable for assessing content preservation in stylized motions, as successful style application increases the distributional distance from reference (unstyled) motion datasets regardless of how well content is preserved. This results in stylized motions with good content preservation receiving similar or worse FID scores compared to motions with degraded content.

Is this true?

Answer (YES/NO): YES